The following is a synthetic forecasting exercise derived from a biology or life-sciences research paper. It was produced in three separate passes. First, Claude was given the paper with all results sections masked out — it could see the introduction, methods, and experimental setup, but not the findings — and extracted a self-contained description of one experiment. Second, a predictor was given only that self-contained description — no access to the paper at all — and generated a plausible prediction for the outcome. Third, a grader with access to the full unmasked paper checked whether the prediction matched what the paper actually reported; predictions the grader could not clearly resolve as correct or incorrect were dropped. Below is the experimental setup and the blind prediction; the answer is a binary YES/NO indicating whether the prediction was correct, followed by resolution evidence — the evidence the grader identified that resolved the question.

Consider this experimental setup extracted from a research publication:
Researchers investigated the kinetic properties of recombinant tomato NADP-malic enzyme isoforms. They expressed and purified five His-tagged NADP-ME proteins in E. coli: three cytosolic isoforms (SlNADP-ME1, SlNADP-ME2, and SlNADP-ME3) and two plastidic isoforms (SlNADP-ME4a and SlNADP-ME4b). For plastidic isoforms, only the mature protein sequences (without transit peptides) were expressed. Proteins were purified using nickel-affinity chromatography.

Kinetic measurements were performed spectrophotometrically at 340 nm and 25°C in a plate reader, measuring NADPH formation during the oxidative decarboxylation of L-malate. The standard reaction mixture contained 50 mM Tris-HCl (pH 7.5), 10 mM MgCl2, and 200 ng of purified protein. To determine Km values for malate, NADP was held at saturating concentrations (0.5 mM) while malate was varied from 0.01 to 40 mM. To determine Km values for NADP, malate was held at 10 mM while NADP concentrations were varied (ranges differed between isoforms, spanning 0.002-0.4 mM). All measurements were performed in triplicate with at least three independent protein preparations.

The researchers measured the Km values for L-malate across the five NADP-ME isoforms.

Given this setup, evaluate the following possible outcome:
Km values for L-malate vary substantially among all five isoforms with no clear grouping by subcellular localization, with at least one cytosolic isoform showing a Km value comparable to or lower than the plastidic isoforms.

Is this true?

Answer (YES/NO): YES